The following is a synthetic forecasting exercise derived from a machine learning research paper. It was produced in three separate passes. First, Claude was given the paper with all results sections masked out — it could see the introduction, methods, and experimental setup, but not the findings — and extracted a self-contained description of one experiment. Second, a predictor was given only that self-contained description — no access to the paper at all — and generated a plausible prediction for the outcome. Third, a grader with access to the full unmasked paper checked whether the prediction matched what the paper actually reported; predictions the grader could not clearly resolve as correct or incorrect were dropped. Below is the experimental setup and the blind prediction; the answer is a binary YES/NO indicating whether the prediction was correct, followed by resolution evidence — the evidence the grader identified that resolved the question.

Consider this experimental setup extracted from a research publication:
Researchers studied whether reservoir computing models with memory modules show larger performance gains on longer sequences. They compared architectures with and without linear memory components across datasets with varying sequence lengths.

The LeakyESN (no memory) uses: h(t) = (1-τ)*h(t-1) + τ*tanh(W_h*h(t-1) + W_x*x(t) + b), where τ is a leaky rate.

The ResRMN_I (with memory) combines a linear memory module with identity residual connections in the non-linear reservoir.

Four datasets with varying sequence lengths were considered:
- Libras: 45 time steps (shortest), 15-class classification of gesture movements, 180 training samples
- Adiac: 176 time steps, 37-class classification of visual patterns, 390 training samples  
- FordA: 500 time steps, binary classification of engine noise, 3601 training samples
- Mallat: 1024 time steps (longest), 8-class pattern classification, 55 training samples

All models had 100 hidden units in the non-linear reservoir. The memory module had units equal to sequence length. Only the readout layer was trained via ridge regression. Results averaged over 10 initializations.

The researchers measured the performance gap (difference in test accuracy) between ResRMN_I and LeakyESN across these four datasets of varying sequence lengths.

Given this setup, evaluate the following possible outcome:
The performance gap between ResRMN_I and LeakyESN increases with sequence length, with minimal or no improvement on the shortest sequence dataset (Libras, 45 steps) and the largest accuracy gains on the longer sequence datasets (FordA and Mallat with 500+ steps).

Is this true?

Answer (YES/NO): NO